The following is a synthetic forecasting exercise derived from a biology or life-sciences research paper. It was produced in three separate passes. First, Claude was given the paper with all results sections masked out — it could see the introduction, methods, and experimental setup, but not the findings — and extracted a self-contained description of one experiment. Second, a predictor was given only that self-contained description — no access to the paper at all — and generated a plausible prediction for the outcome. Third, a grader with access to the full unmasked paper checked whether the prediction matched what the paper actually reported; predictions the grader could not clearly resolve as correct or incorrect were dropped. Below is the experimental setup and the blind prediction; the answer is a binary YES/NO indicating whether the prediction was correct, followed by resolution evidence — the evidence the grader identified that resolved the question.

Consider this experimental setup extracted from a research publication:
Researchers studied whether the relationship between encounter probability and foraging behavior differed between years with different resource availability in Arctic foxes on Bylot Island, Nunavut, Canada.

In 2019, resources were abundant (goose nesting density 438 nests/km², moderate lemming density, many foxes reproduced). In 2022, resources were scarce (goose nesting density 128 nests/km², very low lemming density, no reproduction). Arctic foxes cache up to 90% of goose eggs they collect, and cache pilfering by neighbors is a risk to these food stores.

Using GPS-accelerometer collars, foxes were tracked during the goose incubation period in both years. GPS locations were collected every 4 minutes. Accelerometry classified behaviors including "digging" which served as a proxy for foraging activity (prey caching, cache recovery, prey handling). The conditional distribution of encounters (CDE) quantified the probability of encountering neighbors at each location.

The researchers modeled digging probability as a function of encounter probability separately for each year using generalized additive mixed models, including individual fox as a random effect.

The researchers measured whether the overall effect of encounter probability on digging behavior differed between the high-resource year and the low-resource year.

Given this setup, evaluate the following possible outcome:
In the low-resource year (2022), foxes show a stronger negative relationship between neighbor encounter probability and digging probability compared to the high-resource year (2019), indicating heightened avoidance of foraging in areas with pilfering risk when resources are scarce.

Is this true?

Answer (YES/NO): NO